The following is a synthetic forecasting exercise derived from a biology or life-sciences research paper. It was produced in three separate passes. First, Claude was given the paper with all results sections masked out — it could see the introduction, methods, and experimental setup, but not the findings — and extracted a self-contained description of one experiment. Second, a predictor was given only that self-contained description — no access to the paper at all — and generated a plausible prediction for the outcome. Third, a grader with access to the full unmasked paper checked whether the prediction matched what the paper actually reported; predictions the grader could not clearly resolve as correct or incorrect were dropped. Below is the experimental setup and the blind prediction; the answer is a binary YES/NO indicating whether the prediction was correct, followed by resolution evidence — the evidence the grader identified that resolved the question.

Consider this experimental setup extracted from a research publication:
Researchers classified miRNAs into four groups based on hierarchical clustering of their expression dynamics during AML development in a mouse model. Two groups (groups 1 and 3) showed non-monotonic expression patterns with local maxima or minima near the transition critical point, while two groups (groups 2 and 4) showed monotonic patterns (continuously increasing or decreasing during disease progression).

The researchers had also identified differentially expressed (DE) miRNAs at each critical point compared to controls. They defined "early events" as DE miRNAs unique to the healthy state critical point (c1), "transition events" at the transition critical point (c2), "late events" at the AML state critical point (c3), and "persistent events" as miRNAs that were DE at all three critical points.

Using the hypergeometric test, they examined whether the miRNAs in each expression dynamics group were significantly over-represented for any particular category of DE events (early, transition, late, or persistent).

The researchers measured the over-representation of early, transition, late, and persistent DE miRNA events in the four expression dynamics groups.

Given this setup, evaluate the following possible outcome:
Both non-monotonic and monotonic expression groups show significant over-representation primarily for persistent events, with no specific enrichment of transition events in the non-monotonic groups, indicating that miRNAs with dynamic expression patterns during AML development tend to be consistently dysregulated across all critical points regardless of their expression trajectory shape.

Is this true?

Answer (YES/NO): NO